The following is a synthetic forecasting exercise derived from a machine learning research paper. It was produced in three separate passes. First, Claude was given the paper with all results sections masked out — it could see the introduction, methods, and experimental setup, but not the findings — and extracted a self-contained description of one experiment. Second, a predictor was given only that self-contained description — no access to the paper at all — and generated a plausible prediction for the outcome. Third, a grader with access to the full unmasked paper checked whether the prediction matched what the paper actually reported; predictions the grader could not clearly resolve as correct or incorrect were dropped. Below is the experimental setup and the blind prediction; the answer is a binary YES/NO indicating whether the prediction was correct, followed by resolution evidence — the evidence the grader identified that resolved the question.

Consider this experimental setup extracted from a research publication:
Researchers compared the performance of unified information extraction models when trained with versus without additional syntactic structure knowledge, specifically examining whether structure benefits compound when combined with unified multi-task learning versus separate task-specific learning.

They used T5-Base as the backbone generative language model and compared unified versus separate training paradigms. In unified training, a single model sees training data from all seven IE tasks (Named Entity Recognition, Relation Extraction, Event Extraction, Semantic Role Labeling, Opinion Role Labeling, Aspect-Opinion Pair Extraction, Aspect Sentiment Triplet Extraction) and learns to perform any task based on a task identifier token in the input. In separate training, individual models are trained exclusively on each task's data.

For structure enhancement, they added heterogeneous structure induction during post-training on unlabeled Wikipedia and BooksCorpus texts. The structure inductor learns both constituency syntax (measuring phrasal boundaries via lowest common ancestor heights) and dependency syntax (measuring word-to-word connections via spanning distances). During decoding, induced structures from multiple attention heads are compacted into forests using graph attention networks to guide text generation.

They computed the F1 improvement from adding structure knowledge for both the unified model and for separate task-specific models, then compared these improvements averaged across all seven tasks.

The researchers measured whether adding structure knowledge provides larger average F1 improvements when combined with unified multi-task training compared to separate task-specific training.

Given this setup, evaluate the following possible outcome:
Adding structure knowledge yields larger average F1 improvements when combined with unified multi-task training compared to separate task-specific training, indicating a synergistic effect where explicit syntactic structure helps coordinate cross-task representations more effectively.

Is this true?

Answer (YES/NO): NO